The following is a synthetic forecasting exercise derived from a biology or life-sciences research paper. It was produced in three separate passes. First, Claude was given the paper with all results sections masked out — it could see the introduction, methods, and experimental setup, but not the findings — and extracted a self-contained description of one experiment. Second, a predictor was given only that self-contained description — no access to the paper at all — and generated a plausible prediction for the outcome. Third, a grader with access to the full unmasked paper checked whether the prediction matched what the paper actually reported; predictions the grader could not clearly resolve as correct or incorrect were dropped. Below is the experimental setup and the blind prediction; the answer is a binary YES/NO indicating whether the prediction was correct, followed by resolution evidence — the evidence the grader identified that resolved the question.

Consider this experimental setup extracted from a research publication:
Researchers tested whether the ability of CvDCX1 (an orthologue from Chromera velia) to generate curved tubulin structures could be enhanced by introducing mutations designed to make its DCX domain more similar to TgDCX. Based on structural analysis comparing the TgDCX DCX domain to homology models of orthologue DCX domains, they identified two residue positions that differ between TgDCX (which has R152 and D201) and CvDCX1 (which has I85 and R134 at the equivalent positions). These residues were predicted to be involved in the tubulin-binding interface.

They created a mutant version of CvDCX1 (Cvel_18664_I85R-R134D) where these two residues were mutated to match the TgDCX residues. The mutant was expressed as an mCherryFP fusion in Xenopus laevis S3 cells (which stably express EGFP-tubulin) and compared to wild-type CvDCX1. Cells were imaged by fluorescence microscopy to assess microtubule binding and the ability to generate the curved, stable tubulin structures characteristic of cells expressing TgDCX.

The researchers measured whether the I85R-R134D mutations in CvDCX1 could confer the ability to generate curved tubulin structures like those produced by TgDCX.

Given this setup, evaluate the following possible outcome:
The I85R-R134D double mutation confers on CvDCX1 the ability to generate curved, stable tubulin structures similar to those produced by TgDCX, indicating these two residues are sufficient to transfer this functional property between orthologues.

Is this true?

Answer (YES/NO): NO